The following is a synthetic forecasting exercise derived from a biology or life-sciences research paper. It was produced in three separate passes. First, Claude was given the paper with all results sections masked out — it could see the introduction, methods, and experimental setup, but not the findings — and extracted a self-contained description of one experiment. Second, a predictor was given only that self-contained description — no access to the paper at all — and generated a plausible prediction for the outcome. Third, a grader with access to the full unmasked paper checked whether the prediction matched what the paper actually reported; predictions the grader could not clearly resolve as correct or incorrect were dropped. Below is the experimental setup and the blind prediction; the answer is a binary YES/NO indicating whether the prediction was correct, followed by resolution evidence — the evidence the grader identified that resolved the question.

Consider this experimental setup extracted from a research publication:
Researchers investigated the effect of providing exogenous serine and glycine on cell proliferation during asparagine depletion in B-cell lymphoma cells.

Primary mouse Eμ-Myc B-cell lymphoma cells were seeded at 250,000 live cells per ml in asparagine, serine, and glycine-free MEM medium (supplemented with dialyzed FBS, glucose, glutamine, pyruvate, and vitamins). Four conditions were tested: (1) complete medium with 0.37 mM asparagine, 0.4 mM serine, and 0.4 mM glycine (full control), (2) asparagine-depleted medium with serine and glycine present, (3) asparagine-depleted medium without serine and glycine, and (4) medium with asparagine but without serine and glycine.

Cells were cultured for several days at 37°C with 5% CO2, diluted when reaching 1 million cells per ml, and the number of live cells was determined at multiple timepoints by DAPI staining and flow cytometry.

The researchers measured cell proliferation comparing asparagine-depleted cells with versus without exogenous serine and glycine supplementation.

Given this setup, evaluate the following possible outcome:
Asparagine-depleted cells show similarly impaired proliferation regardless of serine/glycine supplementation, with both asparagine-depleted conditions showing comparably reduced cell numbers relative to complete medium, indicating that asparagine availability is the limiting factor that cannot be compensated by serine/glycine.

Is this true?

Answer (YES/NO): YES